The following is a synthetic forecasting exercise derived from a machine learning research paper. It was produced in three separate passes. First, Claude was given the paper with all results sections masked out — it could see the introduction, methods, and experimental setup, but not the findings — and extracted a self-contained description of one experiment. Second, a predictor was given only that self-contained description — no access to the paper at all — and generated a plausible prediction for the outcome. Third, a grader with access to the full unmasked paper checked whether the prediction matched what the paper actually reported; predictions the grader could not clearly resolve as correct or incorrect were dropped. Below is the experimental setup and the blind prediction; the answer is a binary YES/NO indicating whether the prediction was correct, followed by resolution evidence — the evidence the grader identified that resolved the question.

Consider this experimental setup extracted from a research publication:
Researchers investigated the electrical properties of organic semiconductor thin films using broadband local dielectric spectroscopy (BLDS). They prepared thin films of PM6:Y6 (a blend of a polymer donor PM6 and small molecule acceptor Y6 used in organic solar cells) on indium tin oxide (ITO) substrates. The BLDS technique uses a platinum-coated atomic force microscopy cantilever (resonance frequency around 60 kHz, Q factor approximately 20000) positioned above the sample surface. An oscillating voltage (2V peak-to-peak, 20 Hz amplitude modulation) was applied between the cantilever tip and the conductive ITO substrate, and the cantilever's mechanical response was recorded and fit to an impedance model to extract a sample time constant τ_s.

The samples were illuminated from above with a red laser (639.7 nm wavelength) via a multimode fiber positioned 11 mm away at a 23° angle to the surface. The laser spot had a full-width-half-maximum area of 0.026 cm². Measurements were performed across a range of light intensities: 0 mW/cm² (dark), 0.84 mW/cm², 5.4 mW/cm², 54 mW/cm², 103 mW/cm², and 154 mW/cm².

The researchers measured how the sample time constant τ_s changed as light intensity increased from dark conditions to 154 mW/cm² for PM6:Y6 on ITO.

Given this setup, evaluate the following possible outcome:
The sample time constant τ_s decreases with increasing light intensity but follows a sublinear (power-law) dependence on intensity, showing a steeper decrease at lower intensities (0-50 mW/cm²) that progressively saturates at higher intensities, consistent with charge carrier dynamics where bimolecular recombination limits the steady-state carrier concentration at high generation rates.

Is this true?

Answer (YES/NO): NO